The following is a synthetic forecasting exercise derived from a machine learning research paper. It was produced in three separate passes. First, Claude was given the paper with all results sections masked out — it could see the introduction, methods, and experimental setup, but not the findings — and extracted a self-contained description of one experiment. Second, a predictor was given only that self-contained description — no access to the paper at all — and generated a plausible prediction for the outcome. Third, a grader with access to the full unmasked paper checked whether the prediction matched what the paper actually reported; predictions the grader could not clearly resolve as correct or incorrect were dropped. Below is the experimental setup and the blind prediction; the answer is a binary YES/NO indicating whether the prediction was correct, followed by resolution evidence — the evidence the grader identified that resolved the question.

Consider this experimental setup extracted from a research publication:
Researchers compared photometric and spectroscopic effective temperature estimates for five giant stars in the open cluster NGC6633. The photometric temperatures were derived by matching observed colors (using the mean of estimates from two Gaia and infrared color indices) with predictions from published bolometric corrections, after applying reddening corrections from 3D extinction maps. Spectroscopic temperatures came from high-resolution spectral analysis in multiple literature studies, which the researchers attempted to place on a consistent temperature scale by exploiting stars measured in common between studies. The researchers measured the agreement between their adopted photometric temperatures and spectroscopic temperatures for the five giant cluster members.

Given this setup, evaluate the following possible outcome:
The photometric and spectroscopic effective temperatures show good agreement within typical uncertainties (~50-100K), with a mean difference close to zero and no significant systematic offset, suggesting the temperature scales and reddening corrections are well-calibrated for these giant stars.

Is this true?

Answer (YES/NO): NO